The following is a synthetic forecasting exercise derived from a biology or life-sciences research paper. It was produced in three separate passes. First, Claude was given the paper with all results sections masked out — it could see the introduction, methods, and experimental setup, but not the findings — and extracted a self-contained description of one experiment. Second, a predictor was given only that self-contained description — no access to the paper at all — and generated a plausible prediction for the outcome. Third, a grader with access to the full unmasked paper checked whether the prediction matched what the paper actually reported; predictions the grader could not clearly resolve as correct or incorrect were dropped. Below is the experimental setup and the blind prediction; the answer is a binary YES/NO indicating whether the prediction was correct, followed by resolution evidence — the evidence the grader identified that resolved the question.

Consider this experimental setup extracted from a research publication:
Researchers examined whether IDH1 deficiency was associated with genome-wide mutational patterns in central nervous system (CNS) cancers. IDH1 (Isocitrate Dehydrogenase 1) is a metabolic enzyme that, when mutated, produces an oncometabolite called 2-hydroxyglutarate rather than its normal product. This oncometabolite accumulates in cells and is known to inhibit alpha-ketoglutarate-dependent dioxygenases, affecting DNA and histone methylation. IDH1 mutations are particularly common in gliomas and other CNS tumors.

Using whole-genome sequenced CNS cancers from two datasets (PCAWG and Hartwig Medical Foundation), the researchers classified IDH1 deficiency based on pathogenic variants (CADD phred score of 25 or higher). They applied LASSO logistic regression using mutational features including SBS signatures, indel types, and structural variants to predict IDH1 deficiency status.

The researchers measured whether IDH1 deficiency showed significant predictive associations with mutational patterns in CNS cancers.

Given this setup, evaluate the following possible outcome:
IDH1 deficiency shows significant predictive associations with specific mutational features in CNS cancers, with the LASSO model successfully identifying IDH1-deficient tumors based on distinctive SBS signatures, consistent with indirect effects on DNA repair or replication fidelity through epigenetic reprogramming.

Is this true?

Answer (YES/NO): YES